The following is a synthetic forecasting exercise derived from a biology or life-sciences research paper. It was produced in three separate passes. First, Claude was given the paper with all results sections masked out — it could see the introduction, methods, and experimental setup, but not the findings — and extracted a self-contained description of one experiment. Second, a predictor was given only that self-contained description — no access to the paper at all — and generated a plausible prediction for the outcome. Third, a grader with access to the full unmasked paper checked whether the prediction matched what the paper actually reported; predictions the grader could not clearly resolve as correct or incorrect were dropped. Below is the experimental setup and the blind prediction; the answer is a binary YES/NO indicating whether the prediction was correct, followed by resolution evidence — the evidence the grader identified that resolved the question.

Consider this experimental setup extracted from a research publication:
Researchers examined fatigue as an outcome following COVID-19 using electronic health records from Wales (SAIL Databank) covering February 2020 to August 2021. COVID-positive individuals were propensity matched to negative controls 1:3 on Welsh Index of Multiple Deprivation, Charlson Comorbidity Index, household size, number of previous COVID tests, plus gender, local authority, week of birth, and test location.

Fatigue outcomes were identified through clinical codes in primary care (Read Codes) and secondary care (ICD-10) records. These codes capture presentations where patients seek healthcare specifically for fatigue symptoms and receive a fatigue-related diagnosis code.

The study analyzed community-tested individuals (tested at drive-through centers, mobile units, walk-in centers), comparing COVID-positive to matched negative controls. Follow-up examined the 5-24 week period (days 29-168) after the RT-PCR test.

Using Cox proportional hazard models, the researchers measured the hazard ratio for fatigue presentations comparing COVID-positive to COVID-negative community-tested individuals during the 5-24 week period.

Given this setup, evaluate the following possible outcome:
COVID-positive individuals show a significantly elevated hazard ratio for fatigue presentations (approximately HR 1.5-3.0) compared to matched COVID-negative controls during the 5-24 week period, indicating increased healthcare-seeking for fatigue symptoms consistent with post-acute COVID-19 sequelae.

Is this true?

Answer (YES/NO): NO